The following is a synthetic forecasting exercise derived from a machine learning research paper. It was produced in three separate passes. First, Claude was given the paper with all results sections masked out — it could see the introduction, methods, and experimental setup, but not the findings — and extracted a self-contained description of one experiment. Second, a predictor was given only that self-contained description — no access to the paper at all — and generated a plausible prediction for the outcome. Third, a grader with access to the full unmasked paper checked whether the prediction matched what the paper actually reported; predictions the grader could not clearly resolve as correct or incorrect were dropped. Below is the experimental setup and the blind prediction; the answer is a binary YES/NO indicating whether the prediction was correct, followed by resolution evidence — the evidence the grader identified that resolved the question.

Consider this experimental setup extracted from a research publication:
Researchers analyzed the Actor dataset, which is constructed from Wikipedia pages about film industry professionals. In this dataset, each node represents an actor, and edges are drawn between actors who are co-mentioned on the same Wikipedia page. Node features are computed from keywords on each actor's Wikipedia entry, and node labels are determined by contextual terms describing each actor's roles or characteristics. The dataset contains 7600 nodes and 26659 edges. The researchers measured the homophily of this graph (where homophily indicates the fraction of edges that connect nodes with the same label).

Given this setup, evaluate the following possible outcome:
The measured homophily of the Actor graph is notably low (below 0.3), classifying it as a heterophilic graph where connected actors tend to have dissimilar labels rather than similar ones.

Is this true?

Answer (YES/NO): YES